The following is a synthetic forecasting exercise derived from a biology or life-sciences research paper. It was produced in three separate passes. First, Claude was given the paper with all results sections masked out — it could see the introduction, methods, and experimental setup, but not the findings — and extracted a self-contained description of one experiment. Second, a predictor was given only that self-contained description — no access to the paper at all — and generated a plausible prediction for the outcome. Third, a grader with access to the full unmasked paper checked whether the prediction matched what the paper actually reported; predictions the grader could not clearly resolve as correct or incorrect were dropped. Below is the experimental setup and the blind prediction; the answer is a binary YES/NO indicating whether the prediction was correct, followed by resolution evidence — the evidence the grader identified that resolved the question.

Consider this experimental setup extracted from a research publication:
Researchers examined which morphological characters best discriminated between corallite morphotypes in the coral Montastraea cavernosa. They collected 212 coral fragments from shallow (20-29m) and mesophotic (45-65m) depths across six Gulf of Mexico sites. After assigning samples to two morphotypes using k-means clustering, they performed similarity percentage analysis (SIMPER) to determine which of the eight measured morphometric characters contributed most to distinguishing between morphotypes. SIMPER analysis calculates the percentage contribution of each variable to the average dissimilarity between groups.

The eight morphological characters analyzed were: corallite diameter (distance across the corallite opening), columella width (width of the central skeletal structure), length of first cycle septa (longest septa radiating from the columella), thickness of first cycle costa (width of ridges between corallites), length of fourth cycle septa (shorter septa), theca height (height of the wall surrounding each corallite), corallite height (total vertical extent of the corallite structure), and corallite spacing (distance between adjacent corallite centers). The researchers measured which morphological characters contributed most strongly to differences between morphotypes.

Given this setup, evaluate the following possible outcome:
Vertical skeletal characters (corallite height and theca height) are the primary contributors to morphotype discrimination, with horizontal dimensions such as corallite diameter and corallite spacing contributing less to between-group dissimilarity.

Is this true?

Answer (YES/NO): NO